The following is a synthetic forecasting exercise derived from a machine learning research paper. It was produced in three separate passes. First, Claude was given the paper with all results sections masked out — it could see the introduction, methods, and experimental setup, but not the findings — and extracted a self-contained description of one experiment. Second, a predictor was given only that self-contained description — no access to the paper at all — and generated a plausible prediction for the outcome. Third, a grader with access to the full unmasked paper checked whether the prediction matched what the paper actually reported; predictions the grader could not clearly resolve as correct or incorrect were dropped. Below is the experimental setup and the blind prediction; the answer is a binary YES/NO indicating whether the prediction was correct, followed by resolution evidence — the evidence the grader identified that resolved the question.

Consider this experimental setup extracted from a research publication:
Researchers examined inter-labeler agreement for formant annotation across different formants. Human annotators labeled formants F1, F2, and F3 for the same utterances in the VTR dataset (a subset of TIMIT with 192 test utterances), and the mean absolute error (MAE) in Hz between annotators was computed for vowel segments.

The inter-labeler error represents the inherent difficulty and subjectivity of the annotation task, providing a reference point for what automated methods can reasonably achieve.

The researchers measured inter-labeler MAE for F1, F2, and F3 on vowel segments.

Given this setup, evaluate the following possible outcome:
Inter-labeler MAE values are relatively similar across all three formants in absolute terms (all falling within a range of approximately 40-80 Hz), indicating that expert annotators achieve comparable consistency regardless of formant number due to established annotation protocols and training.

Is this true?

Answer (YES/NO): NO